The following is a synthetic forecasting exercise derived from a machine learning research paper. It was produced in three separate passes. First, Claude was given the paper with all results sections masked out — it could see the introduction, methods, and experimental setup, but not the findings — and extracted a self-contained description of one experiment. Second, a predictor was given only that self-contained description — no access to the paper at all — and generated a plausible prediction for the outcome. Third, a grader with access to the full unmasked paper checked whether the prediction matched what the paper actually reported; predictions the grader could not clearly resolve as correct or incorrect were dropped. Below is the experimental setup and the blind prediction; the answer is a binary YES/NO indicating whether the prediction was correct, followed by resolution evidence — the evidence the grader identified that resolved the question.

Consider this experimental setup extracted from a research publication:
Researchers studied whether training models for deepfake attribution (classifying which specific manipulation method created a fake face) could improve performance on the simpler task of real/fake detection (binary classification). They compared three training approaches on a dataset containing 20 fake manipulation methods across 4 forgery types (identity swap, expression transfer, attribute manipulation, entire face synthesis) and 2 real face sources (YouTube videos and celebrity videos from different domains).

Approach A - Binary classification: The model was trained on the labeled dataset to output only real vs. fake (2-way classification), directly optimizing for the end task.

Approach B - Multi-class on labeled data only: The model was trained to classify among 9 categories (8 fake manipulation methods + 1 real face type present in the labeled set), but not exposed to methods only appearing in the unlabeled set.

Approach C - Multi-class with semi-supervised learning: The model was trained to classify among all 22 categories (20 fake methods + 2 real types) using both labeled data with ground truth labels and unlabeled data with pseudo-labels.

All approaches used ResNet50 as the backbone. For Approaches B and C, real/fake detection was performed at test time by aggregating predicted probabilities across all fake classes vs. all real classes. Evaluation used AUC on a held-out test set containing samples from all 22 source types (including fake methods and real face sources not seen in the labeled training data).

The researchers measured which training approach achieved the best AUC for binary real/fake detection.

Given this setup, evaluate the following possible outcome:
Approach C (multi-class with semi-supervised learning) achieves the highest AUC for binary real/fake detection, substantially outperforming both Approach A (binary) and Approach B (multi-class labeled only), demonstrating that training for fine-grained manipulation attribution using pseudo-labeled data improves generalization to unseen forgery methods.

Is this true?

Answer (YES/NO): YES